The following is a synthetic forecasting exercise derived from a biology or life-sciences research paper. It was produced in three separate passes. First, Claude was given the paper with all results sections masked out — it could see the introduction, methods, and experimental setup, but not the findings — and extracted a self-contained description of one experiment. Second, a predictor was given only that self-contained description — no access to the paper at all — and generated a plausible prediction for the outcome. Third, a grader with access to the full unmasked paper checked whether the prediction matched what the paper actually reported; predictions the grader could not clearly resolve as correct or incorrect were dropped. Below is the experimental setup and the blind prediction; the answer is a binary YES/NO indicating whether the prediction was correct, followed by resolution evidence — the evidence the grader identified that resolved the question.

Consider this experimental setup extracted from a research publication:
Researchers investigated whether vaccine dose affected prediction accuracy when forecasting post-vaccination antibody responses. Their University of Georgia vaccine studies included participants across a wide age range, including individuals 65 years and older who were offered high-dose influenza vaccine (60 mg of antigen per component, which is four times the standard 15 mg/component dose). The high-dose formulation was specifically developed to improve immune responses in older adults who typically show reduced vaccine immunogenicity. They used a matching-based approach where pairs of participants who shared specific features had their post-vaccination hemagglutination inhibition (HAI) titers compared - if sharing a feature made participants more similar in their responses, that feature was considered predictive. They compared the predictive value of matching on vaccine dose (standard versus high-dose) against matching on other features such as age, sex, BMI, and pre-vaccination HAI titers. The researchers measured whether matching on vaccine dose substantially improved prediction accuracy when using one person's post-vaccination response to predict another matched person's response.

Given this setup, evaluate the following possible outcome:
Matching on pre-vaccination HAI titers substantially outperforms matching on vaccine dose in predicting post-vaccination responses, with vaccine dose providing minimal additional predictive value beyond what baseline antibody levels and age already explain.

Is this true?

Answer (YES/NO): YES